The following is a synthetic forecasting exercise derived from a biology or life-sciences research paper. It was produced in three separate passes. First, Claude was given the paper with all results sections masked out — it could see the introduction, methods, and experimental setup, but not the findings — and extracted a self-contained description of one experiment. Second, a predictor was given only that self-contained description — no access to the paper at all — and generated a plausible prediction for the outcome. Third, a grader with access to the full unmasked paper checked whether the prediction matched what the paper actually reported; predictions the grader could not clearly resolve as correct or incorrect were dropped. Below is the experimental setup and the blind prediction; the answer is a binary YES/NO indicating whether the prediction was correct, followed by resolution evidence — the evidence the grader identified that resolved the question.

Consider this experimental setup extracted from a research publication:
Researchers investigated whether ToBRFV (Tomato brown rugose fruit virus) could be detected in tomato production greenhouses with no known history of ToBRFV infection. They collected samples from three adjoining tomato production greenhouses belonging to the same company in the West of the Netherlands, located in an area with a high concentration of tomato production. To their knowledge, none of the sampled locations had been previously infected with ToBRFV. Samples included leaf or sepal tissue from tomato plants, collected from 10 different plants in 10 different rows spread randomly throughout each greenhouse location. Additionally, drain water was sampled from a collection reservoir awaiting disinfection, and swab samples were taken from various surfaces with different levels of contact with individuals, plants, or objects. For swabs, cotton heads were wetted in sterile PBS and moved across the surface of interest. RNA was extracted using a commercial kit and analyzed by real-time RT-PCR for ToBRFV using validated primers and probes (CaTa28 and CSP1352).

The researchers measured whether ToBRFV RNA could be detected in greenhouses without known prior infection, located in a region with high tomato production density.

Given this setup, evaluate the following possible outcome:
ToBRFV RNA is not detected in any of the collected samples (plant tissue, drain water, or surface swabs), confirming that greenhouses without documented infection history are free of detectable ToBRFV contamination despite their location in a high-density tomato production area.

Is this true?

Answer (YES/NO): NO